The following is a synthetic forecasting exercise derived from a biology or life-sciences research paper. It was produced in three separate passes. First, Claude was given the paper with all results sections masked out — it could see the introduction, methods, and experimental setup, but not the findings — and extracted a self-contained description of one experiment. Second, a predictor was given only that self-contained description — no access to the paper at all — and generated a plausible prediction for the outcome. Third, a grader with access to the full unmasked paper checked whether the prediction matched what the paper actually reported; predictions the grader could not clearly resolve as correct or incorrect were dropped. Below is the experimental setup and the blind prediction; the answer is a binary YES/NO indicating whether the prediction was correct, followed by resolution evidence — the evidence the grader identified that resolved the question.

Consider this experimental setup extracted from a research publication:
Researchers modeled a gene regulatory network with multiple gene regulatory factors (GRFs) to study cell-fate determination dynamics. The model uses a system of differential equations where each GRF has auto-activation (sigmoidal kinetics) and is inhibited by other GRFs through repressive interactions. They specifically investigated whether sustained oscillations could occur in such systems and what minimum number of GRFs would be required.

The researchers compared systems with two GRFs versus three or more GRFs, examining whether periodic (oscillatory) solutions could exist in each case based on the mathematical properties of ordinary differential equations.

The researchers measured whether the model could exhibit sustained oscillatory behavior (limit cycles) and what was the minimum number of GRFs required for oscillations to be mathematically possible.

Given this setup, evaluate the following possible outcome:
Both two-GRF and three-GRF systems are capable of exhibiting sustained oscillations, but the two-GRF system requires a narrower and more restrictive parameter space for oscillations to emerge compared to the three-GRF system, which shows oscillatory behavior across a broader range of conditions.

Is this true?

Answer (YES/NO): NO